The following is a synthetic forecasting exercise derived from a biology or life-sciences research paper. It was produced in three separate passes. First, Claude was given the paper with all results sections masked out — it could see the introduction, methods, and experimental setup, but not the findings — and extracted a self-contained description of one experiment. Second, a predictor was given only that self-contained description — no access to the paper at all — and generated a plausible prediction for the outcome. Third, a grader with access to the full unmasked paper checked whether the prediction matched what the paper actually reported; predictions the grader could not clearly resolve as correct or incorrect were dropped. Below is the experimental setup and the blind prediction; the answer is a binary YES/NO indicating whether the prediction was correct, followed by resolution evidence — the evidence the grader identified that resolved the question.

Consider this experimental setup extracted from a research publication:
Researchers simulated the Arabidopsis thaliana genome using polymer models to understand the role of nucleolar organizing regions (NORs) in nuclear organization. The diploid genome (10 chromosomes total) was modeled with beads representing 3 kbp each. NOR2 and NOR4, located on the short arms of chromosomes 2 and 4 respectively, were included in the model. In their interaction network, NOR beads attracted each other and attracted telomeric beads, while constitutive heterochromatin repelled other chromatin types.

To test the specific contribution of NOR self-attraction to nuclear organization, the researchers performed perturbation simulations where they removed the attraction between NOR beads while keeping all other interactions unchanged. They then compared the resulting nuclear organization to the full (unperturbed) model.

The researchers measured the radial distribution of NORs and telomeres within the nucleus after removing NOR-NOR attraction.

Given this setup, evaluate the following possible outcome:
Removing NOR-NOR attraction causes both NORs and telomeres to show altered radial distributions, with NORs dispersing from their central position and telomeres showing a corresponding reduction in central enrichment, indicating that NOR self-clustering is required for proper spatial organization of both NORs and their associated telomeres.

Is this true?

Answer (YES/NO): YES